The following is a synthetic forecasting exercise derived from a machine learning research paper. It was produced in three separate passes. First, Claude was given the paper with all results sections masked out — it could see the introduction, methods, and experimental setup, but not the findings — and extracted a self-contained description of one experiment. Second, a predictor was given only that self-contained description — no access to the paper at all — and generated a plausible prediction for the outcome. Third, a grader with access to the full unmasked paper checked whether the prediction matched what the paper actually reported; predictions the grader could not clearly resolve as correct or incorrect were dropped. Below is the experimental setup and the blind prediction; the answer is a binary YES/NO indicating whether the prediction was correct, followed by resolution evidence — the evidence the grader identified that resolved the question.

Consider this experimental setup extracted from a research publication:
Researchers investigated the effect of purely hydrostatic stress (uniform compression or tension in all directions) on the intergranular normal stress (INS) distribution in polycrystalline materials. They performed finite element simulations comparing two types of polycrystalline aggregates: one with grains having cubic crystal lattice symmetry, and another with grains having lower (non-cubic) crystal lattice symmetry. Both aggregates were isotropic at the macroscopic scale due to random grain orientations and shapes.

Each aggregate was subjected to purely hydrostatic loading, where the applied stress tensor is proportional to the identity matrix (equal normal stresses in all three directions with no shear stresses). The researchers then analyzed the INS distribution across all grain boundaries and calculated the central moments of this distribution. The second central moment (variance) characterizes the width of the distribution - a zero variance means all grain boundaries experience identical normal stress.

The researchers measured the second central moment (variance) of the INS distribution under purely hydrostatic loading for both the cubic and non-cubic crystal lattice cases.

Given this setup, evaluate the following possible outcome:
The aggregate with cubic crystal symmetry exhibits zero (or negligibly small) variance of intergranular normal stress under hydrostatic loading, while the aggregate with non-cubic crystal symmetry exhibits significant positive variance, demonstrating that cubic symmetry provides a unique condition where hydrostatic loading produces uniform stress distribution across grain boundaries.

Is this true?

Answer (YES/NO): YES